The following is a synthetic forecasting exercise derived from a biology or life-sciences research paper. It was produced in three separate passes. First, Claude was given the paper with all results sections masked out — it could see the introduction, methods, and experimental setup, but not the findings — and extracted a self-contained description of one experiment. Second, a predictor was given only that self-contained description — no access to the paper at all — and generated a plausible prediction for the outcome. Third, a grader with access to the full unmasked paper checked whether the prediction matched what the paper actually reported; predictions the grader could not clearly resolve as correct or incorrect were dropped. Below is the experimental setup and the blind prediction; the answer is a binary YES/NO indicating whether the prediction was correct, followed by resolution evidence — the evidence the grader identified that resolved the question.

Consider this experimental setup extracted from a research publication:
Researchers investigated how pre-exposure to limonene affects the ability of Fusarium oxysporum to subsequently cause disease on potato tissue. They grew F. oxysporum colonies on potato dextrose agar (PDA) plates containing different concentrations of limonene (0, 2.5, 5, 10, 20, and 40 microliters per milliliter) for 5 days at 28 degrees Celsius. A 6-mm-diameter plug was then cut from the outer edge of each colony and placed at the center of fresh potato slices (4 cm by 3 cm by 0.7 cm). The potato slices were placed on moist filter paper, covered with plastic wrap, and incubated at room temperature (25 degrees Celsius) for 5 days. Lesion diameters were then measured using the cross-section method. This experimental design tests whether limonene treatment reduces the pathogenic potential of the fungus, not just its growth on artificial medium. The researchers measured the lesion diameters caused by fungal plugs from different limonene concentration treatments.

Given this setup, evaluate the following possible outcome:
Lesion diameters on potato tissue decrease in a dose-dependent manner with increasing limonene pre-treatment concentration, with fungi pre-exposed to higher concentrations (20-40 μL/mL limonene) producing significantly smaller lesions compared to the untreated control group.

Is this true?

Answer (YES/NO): NO